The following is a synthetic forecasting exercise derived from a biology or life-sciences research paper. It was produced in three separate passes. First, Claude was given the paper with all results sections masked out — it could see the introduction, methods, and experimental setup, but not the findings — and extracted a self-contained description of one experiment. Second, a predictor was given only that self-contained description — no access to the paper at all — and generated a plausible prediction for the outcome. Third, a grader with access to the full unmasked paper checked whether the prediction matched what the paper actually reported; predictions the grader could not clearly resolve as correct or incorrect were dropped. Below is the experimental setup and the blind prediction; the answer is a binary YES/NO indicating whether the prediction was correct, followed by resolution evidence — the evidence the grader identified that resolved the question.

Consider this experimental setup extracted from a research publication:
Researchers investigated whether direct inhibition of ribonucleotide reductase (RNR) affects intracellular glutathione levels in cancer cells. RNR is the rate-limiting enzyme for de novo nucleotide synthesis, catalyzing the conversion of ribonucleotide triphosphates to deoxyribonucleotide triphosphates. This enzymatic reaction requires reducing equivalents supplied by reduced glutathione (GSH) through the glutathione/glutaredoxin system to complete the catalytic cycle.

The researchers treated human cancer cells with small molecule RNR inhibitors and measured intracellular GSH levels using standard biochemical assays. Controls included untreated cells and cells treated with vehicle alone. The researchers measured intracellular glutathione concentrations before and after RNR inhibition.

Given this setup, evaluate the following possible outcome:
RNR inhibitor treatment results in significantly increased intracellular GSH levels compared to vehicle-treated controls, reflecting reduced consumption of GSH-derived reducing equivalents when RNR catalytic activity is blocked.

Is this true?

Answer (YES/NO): YES